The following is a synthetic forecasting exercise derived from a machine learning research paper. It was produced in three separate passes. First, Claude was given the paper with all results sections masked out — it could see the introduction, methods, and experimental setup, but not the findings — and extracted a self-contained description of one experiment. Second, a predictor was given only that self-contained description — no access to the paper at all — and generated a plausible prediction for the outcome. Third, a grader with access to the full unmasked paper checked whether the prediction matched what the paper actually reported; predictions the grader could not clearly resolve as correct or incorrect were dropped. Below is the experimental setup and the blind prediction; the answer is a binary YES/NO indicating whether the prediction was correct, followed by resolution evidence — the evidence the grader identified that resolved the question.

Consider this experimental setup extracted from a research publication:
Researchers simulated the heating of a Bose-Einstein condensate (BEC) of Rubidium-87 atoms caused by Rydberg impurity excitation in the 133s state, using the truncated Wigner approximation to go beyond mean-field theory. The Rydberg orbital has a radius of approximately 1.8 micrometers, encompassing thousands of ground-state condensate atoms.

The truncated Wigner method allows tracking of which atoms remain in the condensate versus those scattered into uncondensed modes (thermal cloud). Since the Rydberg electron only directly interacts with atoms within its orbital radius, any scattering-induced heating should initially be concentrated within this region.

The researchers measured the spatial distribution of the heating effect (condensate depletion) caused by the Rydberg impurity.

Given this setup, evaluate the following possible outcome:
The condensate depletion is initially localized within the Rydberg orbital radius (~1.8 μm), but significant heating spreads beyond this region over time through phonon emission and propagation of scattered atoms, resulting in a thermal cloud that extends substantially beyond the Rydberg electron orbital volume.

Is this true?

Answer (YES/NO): NO